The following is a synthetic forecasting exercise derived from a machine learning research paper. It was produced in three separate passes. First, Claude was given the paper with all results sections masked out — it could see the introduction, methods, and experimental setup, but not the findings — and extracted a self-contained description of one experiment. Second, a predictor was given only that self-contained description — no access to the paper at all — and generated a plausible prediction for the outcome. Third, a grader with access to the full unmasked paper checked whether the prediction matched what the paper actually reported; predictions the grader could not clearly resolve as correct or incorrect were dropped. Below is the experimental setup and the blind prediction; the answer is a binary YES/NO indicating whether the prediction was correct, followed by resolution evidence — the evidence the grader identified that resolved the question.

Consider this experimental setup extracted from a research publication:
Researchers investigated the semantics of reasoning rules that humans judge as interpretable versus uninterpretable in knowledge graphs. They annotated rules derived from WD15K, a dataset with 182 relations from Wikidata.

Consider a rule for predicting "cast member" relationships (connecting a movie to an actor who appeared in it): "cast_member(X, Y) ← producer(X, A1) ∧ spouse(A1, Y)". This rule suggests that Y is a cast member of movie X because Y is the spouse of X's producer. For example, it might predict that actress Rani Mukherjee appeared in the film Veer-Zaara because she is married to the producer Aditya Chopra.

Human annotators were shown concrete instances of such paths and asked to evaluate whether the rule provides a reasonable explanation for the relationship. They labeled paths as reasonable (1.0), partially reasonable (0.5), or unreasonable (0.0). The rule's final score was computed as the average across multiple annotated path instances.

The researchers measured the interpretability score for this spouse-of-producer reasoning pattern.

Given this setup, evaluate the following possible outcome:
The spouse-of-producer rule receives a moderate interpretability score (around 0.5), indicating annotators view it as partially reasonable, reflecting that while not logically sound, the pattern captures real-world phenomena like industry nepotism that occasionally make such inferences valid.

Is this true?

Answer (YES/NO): NO